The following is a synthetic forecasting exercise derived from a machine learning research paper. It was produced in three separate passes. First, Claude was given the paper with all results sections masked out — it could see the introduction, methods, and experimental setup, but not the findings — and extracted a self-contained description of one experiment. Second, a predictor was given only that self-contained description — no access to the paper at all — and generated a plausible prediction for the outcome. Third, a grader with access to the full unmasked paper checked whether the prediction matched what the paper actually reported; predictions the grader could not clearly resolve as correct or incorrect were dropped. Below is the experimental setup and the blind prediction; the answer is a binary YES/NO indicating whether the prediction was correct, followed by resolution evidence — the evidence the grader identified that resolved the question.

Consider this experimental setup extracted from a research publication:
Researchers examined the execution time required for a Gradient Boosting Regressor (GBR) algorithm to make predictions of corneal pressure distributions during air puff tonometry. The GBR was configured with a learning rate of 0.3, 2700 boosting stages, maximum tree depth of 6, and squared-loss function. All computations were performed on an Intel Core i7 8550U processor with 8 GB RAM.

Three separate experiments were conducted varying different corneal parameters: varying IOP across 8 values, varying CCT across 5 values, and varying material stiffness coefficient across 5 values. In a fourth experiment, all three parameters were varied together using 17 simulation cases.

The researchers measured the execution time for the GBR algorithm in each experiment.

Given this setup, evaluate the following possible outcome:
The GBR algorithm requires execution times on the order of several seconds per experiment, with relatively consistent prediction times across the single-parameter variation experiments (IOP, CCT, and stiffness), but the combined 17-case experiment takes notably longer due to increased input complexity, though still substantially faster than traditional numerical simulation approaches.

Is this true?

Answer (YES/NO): YES